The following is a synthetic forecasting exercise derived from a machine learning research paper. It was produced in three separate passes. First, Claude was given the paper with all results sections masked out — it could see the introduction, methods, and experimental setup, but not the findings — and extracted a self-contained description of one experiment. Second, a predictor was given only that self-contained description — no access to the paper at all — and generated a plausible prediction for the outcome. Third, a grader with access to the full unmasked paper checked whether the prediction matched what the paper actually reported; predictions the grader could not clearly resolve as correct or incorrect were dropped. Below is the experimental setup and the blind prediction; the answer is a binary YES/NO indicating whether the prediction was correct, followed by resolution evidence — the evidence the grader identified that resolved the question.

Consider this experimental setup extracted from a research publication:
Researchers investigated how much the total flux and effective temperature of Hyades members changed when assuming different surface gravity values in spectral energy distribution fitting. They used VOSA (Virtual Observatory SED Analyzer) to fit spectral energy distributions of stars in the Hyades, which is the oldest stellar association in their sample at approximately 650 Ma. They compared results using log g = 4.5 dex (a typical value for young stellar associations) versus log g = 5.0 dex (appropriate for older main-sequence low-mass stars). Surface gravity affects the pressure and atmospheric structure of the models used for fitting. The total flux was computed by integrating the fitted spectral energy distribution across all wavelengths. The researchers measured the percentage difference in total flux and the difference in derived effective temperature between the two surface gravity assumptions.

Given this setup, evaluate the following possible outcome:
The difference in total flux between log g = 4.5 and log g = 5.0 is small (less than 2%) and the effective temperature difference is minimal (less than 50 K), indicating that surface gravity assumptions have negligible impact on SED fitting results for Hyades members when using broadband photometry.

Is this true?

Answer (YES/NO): YES